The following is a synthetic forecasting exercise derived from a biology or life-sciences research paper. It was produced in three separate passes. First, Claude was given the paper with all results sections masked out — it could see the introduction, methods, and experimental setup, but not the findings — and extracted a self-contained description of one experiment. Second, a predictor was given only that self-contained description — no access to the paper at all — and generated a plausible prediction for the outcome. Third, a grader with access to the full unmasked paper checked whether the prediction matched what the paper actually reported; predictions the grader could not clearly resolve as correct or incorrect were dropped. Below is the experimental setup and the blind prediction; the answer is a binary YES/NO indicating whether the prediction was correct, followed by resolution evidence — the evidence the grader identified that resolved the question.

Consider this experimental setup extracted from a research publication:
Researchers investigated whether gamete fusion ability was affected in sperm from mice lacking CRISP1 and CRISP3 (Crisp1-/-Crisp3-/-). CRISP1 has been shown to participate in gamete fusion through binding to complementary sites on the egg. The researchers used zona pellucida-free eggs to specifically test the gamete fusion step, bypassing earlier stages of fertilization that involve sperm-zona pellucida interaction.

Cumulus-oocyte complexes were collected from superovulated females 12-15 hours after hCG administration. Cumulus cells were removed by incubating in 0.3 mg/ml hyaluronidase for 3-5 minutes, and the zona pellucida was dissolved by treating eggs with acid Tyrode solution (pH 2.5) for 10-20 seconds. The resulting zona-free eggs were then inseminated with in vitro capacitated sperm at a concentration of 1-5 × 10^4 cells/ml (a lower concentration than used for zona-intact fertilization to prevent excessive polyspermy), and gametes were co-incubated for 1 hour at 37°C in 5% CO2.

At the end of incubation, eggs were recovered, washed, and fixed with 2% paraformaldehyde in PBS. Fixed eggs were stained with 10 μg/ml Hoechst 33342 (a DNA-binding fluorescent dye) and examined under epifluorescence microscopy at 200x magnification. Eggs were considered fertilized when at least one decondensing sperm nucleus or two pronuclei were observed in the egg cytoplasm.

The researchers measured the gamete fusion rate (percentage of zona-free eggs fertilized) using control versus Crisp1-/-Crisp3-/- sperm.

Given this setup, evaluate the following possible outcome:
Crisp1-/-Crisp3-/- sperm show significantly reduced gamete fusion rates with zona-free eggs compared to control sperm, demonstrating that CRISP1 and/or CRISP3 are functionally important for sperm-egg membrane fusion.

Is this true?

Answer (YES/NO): YES